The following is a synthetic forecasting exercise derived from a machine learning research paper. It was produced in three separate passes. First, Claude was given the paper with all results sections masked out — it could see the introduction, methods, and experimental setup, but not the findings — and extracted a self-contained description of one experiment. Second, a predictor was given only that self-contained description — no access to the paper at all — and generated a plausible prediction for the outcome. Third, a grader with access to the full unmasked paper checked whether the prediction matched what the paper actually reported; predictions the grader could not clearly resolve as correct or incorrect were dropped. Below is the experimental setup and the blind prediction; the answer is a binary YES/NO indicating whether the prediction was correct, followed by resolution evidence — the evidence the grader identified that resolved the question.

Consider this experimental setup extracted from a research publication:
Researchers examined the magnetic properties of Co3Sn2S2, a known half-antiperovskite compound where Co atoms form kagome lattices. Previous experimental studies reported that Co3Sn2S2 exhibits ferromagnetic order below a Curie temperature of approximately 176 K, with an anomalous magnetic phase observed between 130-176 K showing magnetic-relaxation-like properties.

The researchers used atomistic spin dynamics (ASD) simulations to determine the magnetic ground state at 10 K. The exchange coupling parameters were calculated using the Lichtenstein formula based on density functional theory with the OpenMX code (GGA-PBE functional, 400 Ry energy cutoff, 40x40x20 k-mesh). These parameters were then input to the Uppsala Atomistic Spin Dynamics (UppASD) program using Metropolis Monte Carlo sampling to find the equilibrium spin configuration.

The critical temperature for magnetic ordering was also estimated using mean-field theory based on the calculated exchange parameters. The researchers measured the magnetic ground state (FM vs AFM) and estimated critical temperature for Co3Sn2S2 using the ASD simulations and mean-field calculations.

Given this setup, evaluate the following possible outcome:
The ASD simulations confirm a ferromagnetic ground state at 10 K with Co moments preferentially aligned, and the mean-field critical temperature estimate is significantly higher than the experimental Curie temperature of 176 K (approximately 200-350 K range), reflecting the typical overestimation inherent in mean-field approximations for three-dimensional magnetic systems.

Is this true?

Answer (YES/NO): NO